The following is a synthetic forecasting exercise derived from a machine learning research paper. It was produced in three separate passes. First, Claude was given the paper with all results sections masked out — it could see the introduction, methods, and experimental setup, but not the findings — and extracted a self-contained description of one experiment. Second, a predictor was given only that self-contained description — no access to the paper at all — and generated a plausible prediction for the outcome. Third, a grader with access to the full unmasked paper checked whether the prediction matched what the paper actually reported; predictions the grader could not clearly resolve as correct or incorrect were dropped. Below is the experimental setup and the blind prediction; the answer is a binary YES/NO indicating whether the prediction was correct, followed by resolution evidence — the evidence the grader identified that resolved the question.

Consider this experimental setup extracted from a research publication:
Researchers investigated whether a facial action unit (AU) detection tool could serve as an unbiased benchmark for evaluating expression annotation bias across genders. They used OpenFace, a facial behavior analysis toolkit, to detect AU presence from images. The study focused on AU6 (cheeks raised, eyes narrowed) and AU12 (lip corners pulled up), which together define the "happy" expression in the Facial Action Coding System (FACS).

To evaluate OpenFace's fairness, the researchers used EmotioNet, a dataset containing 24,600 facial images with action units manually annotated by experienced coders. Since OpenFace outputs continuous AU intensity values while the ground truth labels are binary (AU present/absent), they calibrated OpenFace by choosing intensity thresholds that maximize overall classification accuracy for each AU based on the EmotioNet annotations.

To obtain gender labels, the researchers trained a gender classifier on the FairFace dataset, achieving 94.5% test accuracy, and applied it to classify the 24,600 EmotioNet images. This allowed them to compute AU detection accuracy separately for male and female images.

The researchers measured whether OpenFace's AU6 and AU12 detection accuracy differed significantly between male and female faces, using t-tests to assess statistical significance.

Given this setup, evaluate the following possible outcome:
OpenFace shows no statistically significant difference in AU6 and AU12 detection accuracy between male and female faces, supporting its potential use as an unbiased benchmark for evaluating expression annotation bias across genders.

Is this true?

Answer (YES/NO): YES